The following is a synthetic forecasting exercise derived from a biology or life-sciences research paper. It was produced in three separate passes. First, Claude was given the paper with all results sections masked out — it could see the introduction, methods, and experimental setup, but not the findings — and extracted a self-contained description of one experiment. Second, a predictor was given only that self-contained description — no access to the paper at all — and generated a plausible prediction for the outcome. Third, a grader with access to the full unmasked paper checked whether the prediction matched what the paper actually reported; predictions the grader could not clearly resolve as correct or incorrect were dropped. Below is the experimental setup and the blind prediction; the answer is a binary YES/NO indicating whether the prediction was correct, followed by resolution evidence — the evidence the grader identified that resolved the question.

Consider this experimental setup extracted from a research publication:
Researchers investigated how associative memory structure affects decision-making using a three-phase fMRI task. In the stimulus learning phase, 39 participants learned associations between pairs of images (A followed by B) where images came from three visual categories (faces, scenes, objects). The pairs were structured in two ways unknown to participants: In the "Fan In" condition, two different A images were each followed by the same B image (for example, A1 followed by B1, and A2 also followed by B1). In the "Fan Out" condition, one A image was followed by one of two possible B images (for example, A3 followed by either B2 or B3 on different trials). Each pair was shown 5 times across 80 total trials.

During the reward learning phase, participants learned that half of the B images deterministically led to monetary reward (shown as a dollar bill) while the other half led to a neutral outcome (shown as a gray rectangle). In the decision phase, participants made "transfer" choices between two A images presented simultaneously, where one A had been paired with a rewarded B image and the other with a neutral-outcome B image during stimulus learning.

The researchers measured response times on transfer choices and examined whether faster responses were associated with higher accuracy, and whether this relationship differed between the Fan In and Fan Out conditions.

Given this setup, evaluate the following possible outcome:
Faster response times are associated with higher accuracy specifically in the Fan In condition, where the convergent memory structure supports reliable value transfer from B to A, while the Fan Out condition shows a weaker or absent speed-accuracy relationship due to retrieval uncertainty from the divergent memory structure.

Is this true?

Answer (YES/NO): NO